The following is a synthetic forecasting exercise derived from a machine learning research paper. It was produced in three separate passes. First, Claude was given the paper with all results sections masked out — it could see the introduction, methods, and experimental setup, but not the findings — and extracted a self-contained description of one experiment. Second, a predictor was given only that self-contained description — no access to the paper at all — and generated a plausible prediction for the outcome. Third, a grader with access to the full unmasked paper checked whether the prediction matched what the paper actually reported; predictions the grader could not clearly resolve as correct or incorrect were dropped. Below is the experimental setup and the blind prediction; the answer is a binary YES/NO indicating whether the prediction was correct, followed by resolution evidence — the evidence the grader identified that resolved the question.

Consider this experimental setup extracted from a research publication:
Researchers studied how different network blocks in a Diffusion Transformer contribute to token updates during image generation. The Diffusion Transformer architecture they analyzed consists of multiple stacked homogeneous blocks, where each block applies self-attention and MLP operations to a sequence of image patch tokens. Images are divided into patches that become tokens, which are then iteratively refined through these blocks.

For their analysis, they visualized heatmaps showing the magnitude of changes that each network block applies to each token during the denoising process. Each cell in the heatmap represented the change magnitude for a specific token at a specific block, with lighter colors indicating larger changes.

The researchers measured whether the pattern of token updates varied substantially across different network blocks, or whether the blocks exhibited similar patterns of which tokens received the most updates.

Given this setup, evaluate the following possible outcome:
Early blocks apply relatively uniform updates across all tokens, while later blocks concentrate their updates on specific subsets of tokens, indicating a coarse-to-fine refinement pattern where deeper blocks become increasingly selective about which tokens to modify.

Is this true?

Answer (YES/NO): NO